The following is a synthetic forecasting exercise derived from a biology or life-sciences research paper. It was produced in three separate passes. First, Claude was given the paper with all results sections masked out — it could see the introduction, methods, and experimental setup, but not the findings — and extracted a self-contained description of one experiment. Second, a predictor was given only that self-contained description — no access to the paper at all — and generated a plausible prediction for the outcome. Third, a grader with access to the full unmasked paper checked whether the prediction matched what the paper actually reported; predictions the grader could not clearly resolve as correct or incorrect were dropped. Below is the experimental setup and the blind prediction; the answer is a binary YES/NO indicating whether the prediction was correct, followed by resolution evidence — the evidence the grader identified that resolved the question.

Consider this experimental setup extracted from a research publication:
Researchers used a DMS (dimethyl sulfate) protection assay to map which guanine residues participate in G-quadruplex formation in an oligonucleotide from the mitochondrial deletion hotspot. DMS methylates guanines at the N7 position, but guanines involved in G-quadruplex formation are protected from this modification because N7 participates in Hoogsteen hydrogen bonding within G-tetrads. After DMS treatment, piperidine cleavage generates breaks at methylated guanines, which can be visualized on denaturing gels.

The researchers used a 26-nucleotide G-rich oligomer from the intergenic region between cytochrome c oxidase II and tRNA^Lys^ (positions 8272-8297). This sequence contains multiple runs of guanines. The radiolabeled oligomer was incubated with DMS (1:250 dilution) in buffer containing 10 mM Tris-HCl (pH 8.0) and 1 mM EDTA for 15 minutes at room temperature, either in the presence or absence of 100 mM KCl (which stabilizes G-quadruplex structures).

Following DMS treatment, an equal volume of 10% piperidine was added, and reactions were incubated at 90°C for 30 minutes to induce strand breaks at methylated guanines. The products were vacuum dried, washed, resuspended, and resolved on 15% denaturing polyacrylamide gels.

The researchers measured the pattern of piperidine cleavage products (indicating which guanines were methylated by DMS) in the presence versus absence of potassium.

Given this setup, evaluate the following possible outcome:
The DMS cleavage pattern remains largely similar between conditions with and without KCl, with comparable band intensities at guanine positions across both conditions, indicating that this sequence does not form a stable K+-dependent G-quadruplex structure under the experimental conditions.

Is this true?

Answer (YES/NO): NO